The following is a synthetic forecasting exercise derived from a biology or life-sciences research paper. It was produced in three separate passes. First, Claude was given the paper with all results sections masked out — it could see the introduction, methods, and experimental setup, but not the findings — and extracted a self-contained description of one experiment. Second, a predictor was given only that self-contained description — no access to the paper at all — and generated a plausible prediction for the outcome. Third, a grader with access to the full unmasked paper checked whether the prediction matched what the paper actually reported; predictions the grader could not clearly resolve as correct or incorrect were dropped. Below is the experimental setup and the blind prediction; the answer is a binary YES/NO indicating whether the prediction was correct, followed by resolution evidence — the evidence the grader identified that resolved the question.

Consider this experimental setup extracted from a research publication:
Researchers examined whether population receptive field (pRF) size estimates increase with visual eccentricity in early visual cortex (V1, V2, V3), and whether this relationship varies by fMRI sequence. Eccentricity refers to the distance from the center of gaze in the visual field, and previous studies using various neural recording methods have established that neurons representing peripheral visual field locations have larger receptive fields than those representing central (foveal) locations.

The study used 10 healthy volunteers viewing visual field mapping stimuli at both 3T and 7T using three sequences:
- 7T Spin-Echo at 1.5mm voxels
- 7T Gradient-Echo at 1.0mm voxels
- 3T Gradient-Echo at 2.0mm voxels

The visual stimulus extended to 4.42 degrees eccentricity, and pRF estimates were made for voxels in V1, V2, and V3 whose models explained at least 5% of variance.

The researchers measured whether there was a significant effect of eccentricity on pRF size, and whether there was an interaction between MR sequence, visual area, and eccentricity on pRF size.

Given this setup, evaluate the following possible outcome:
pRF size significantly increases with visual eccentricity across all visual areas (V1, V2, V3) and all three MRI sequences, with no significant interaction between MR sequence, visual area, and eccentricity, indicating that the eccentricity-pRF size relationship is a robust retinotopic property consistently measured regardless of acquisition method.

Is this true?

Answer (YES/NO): NO